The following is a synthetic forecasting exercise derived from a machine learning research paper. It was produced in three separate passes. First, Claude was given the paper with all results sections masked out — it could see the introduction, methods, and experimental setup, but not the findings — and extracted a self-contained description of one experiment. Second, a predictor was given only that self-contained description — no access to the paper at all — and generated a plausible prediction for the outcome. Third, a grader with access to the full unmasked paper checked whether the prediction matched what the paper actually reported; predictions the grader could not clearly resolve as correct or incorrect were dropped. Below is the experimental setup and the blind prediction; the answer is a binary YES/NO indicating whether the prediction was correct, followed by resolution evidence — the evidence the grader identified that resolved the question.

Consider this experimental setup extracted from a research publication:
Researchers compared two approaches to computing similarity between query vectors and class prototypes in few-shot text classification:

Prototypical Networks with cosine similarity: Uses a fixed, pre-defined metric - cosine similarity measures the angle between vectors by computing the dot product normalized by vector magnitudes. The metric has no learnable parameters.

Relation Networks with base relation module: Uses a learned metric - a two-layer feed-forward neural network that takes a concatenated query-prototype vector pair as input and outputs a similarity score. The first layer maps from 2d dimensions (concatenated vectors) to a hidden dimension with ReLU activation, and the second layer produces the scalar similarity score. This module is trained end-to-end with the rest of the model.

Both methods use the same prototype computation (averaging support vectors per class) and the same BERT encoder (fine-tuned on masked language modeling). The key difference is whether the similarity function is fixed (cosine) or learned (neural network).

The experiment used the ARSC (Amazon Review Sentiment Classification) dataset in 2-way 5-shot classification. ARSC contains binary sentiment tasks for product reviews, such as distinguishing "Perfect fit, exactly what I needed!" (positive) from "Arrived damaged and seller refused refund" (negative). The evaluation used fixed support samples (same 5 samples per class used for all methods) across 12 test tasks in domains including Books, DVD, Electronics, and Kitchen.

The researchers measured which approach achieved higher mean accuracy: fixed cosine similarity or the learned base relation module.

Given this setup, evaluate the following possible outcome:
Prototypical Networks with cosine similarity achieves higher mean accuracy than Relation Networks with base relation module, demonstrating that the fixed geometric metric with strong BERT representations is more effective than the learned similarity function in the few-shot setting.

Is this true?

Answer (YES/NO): YES